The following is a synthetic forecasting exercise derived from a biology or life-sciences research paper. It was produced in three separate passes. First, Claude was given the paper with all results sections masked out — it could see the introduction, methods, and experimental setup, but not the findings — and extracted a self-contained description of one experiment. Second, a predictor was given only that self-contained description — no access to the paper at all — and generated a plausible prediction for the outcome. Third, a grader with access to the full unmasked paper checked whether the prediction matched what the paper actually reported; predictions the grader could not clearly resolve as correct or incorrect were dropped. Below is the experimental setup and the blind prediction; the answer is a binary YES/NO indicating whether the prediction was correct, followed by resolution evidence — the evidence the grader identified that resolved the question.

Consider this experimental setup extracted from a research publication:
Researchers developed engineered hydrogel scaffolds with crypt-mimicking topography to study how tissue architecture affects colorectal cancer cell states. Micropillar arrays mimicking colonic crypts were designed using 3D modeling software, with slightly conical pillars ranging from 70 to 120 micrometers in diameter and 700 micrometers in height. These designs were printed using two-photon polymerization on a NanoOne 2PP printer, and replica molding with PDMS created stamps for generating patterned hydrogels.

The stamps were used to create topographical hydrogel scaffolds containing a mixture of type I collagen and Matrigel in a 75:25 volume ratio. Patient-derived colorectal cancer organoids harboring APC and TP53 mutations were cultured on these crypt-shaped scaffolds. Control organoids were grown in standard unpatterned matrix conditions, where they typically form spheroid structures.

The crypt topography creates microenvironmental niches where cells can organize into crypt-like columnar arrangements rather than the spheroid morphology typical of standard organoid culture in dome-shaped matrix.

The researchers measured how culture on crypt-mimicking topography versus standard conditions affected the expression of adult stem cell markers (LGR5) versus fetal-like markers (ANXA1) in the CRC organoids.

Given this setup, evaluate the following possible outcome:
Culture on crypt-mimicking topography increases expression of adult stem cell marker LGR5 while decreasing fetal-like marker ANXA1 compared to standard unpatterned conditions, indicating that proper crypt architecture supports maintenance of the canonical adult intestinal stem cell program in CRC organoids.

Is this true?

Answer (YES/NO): NO